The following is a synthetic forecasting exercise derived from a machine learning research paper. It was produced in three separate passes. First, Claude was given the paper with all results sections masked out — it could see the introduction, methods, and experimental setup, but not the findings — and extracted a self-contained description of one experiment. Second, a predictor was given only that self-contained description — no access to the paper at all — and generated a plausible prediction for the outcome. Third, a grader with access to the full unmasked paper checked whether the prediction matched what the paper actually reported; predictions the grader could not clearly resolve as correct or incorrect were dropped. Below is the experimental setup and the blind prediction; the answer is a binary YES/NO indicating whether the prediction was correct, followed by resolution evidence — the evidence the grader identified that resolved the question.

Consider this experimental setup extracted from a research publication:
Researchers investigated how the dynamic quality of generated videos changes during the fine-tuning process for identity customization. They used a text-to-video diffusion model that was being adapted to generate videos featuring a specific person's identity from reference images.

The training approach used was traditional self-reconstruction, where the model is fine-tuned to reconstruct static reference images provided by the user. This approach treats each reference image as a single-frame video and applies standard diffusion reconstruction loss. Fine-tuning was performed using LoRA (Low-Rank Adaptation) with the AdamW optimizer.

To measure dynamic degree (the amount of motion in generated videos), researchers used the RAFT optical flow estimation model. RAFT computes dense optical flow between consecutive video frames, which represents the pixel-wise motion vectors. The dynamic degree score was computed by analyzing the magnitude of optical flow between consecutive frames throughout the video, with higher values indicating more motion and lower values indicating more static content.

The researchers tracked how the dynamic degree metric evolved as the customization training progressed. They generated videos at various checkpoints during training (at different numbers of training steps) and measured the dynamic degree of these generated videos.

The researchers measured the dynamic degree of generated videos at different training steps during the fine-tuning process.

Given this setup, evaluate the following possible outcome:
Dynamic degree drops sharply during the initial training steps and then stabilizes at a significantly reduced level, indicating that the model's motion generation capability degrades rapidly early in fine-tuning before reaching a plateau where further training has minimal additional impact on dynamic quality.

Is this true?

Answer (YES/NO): NO